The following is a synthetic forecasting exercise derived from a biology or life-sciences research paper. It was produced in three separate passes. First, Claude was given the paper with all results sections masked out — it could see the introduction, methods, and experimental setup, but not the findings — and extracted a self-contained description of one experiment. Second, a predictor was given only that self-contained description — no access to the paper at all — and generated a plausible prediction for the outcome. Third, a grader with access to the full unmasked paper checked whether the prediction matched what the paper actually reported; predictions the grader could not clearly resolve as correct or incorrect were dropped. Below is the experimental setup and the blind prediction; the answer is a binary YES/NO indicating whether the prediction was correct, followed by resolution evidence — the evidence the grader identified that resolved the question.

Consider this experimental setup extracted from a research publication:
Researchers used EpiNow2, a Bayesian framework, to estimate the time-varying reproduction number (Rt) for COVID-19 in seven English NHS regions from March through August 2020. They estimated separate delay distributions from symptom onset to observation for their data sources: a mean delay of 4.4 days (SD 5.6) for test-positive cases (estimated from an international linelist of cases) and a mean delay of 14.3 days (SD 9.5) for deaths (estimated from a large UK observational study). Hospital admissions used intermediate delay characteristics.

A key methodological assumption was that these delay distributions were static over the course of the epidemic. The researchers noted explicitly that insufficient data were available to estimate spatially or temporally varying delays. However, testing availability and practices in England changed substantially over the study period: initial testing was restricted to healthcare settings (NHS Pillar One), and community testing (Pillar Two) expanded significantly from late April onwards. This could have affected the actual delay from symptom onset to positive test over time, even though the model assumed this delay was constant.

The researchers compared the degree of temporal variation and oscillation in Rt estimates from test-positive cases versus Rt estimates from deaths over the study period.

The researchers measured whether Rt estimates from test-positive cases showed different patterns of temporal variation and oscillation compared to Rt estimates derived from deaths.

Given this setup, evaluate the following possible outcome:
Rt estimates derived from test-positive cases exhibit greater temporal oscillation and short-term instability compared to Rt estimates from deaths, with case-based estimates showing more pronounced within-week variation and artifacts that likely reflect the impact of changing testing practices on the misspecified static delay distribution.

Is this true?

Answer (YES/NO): NO